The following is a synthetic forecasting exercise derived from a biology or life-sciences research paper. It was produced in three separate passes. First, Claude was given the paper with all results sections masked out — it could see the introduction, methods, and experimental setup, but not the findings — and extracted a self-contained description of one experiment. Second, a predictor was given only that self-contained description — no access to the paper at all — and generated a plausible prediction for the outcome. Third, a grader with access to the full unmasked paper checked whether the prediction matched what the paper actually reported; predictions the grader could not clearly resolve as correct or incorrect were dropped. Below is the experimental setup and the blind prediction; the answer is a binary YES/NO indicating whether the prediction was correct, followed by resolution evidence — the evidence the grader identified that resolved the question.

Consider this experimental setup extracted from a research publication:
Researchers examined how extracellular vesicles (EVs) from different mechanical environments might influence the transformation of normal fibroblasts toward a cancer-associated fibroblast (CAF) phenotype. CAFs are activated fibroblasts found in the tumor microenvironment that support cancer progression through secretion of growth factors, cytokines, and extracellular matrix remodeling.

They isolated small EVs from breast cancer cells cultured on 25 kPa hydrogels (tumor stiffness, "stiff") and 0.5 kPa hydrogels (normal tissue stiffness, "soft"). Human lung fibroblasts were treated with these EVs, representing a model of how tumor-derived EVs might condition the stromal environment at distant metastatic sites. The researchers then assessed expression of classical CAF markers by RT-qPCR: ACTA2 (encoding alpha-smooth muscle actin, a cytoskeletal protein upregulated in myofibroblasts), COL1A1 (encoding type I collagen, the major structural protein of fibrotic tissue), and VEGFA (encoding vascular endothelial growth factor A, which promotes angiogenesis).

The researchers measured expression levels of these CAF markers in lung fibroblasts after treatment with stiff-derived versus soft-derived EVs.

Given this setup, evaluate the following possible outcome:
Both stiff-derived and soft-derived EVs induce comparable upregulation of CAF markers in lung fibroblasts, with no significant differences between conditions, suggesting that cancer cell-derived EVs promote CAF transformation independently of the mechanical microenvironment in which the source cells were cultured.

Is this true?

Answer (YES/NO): NO